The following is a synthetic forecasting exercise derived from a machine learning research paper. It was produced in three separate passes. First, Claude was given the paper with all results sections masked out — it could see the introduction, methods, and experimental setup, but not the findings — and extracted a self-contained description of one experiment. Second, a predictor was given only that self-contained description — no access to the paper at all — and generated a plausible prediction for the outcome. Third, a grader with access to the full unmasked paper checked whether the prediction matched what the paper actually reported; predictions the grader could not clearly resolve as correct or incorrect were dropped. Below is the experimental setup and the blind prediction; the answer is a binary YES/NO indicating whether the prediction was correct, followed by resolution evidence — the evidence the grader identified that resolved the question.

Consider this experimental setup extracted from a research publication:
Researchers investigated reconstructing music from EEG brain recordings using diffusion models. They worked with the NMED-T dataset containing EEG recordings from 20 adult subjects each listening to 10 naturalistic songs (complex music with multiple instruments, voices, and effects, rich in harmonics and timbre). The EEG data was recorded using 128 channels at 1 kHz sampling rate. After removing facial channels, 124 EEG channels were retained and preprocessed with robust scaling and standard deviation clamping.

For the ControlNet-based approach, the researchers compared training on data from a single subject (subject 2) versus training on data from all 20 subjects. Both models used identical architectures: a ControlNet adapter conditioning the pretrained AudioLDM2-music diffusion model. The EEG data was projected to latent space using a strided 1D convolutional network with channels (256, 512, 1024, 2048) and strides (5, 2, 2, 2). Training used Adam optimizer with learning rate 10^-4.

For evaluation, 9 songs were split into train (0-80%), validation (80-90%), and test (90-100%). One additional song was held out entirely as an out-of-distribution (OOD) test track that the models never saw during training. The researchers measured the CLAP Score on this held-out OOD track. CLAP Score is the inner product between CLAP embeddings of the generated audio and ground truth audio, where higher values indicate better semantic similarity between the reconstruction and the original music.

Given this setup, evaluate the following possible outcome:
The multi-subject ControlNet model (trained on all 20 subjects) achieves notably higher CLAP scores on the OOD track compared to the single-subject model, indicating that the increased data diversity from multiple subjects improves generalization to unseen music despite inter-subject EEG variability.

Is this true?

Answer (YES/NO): NO